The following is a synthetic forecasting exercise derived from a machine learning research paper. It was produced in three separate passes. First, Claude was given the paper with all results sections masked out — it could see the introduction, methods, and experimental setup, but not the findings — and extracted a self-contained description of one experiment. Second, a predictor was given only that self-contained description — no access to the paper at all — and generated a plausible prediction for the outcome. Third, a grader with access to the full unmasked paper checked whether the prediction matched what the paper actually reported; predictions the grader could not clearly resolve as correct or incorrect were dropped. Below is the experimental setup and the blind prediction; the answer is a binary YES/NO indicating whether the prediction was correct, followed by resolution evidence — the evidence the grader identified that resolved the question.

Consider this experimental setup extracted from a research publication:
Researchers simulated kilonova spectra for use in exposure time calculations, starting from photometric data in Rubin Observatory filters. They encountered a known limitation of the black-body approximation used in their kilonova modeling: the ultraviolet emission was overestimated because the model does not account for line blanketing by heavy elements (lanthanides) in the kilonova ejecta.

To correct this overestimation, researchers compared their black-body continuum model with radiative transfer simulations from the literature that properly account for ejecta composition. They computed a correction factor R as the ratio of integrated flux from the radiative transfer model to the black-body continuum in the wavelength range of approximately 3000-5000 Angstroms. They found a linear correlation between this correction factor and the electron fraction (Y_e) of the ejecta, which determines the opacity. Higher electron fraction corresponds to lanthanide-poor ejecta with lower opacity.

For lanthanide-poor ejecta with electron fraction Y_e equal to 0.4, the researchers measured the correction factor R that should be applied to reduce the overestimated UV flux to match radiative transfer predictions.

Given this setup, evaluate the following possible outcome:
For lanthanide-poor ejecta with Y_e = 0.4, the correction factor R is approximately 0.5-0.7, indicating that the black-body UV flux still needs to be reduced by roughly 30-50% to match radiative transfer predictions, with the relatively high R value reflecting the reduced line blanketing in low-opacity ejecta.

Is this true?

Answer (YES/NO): NO